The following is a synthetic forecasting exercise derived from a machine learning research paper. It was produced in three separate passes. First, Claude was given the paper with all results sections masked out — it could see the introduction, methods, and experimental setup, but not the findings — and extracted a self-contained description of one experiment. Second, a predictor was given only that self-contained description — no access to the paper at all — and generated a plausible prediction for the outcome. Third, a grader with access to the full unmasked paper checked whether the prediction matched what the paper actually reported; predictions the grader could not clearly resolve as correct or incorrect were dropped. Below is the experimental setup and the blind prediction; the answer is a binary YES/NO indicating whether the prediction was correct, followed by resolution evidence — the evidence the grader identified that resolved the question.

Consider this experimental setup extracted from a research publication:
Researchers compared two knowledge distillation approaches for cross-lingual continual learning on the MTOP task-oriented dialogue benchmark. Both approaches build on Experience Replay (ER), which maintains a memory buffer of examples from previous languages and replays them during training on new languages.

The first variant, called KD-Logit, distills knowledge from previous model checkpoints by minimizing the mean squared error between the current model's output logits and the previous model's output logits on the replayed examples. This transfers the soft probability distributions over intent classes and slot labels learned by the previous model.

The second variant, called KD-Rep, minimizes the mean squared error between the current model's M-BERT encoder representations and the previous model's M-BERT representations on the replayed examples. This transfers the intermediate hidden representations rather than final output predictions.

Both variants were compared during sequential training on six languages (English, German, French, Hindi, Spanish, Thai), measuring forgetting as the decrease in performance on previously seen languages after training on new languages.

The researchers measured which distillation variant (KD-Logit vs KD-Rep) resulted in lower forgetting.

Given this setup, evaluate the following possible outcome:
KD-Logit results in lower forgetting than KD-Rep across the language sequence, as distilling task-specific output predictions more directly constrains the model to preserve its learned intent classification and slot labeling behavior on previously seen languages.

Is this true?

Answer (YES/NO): NO